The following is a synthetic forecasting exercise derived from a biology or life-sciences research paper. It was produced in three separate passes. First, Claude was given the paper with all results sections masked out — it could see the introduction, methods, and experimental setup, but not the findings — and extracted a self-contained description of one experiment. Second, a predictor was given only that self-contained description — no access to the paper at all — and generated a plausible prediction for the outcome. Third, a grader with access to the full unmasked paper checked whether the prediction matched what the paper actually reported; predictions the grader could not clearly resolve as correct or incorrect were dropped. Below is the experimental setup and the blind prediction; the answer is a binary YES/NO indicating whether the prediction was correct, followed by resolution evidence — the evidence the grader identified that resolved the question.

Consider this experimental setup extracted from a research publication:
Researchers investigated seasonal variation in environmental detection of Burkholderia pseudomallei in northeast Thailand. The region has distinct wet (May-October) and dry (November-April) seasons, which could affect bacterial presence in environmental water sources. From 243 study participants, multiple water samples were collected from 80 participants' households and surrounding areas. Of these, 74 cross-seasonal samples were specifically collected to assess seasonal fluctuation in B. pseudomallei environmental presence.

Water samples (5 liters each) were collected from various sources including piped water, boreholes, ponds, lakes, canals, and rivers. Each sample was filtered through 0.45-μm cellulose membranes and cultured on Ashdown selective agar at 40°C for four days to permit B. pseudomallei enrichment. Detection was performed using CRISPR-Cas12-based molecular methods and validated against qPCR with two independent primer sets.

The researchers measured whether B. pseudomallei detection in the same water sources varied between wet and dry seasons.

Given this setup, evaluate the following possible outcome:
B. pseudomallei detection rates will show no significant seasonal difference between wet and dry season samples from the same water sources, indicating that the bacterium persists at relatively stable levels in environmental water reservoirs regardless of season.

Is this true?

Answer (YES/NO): NO